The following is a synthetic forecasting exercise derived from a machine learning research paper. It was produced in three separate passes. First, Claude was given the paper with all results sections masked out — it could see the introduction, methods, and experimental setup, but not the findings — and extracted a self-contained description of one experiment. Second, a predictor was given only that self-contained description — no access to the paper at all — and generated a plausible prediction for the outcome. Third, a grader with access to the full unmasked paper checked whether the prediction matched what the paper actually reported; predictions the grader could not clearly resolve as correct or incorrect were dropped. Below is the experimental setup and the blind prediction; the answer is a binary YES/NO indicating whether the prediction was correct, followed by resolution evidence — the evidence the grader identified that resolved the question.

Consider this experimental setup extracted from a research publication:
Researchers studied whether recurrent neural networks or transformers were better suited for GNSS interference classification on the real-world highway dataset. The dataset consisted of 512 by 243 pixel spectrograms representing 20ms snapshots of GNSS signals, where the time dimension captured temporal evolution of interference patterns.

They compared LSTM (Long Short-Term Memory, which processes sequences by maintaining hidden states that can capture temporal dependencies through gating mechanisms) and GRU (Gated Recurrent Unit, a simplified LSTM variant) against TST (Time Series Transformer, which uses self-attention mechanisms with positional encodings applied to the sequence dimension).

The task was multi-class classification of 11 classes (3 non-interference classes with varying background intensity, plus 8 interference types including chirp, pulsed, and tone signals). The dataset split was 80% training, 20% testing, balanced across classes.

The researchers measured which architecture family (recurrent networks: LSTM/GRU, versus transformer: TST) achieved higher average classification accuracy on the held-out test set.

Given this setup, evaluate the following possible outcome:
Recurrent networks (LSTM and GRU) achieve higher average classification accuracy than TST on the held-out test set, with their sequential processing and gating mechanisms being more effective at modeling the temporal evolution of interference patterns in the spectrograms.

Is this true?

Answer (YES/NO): NO